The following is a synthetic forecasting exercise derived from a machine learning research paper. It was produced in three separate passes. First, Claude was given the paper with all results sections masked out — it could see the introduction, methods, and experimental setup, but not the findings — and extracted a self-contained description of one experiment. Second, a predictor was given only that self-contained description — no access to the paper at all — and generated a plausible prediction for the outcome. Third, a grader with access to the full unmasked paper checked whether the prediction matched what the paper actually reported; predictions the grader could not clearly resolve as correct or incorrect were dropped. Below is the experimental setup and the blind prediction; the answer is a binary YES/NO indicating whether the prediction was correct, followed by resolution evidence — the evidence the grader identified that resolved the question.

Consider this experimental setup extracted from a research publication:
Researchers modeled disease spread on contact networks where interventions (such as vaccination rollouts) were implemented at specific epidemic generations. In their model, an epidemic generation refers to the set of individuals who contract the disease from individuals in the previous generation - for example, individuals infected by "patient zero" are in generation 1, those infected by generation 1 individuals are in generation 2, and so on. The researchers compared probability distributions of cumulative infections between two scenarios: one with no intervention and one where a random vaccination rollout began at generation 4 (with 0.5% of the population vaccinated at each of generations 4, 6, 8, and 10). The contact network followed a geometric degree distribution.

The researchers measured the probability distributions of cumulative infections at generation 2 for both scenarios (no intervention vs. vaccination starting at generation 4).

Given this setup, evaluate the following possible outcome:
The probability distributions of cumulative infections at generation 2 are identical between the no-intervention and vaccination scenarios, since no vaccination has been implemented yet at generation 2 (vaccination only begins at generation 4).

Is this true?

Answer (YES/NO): YES